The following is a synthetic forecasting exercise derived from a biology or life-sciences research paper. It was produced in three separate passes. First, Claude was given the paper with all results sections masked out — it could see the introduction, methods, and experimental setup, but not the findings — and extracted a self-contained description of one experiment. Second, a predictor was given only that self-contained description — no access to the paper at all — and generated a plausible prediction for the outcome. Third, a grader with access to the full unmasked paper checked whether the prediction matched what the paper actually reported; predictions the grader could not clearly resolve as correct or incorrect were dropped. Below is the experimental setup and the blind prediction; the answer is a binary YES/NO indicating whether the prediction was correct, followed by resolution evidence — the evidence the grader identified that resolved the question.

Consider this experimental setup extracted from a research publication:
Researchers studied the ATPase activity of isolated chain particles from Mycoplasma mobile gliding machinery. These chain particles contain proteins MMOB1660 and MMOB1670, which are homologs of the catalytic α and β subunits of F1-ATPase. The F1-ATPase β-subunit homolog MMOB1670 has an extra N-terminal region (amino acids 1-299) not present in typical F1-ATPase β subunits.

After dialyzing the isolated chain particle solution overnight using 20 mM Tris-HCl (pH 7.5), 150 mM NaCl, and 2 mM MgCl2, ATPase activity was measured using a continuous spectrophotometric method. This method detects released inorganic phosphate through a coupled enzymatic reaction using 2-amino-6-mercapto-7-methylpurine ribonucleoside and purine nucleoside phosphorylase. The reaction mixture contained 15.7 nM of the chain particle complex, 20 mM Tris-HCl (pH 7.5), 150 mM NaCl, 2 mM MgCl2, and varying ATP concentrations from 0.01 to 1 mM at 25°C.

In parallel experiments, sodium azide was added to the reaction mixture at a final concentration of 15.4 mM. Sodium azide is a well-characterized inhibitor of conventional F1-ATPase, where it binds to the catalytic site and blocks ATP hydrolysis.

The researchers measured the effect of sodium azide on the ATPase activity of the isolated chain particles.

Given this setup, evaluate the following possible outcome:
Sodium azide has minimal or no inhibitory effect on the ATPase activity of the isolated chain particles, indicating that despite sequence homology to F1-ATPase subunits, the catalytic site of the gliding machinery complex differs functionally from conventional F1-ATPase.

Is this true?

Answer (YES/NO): NO